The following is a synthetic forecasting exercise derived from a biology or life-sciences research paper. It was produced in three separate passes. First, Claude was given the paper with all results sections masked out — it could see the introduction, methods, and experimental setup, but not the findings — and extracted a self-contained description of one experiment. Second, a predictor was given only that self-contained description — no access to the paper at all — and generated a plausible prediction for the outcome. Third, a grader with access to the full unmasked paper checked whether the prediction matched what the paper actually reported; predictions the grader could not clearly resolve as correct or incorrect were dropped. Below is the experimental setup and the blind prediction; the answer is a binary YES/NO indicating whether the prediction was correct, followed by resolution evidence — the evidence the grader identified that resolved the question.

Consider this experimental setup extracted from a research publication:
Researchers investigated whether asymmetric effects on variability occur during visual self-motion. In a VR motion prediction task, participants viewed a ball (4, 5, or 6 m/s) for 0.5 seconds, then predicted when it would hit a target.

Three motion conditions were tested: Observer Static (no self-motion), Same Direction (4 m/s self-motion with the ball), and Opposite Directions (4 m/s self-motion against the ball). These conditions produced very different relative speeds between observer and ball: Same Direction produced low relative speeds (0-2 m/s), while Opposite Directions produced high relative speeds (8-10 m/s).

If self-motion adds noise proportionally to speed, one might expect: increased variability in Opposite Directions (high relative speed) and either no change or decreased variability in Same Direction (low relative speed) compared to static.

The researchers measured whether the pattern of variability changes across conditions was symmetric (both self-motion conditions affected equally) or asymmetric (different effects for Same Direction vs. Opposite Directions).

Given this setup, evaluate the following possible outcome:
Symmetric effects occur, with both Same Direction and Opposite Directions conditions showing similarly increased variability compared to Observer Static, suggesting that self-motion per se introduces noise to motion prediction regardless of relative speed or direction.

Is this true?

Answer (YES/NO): NO